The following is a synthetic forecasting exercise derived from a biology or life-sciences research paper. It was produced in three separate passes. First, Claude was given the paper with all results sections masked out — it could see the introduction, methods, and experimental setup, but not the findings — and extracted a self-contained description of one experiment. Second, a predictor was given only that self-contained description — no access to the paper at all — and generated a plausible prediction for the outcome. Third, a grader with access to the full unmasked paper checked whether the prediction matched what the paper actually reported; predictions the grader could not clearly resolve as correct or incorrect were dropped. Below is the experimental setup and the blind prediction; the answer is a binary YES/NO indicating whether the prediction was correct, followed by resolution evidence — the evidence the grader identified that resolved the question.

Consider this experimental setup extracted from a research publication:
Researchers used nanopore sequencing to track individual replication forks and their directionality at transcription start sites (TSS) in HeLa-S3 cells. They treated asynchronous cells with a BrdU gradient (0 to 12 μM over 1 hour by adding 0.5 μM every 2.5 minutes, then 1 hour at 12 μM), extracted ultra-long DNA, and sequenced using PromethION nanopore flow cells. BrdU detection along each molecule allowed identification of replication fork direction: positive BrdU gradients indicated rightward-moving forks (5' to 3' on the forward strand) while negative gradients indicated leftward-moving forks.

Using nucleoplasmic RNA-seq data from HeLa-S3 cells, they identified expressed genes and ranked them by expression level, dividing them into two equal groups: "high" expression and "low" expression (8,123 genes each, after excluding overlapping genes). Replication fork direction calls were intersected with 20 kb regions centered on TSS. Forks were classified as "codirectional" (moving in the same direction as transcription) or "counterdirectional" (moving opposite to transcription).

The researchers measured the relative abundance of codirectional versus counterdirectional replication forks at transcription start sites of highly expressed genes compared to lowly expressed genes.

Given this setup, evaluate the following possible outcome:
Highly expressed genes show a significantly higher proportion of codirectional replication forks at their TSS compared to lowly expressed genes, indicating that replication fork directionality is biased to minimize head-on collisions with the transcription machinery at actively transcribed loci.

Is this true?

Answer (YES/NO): YES